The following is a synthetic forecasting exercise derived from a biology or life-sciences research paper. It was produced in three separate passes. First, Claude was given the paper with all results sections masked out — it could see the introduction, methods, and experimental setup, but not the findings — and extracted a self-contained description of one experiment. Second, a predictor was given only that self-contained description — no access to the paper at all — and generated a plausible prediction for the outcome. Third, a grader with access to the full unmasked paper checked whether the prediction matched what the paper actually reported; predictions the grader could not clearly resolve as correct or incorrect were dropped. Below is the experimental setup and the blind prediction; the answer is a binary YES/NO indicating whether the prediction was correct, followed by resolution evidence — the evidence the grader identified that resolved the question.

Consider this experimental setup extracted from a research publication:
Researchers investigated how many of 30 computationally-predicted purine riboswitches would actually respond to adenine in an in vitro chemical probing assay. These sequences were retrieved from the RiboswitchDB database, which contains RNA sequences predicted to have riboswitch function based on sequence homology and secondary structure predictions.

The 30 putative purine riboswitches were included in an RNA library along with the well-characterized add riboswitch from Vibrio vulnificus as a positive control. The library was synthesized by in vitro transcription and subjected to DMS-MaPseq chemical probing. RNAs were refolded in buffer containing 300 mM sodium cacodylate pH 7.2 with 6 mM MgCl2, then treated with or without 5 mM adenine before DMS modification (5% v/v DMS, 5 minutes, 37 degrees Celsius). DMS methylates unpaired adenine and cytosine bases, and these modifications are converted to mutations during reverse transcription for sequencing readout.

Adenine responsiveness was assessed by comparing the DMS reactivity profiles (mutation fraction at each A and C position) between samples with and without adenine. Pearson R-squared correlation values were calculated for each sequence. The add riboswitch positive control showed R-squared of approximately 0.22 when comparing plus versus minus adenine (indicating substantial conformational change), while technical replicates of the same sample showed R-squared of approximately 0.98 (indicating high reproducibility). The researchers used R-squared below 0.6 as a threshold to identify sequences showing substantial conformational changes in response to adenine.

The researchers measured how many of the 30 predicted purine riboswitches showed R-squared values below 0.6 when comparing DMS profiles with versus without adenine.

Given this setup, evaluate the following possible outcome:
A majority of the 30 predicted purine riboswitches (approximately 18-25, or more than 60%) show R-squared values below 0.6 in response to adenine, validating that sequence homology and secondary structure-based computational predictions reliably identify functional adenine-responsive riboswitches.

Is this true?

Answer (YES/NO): NO